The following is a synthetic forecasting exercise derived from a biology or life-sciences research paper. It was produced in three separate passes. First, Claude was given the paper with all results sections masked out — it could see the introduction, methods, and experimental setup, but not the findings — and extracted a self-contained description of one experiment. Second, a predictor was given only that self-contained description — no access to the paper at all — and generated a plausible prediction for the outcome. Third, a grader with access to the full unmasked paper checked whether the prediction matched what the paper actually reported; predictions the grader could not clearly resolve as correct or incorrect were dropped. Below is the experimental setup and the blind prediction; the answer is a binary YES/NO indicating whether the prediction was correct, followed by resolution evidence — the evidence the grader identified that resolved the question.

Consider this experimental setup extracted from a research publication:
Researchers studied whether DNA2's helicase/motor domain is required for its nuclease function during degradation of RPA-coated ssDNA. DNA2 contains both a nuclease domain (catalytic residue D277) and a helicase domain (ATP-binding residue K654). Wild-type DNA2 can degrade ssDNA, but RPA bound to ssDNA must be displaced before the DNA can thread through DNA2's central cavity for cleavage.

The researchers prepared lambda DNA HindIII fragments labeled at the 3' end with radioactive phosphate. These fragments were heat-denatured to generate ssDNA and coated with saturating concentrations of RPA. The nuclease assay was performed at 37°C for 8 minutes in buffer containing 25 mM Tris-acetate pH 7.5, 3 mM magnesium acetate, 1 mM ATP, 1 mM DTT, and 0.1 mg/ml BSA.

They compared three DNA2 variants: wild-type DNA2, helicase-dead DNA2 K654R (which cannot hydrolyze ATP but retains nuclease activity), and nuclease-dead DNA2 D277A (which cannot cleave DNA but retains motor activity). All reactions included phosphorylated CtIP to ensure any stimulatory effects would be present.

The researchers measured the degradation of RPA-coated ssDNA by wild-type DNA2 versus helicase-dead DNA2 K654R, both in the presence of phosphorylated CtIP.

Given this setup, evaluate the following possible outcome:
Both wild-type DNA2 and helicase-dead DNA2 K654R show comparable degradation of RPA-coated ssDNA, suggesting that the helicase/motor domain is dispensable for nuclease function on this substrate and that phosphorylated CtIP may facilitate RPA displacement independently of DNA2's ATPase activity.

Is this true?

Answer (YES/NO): NO